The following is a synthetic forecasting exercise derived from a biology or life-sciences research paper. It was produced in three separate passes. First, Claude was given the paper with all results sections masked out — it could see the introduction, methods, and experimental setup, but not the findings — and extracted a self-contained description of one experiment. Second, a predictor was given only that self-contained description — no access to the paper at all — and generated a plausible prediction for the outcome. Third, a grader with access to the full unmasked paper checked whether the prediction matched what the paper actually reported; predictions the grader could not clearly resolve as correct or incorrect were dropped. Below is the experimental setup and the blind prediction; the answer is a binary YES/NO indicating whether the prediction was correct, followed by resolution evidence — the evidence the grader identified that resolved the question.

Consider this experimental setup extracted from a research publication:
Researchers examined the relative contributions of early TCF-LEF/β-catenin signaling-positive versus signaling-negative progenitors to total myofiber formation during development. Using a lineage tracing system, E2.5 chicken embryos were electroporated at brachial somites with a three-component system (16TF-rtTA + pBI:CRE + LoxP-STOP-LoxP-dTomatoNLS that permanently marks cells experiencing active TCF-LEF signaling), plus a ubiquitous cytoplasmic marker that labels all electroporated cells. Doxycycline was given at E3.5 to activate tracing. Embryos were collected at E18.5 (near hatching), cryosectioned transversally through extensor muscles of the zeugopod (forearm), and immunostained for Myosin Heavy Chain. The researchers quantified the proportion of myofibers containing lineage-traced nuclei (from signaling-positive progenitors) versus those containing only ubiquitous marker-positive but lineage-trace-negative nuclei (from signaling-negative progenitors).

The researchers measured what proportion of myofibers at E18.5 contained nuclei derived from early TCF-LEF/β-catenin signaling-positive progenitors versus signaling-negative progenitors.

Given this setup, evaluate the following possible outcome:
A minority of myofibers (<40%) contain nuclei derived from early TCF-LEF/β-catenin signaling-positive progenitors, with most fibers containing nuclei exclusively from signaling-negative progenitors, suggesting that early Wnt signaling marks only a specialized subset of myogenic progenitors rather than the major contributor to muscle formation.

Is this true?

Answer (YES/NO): NO